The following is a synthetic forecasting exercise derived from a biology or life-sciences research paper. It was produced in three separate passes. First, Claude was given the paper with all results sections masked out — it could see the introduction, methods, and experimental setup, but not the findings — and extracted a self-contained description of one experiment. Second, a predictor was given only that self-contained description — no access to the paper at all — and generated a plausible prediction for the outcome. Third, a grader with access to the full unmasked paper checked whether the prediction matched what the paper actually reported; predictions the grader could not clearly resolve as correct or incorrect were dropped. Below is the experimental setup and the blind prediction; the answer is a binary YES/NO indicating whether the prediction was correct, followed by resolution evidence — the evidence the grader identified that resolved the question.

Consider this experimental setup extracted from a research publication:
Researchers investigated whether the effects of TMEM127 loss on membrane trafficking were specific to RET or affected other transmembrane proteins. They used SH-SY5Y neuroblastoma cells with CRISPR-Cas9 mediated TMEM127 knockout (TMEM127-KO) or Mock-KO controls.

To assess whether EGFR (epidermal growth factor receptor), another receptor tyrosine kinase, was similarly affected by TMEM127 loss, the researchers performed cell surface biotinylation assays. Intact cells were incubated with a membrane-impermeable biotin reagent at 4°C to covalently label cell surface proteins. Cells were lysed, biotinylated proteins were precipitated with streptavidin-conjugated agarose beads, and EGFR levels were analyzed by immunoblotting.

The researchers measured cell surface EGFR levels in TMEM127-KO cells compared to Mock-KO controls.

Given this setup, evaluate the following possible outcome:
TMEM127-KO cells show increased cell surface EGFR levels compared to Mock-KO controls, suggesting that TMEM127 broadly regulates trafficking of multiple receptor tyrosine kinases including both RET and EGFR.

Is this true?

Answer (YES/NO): YES